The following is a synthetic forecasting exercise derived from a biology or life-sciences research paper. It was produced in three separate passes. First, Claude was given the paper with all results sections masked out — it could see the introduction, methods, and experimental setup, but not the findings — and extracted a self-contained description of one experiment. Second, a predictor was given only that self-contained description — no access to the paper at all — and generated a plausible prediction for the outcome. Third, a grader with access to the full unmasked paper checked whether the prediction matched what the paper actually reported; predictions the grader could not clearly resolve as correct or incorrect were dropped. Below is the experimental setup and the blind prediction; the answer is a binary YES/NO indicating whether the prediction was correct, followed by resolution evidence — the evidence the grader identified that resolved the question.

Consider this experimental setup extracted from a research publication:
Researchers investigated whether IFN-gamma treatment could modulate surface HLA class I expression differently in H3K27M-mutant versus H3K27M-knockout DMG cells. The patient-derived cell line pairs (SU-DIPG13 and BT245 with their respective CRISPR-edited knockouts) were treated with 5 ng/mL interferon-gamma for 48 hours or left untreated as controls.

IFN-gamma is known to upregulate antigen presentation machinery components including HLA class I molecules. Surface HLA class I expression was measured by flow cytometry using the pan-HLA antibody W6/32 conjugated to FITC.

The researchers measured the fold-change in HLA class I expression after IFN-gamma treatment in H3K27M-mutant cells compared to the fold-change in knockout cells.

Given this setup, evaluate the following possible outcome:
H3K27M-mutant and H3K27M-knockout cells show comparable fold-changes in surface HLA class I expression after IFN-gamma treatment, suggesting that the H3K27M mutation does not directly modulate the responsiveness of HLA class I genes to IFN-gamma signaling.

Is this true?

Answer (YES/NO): YES